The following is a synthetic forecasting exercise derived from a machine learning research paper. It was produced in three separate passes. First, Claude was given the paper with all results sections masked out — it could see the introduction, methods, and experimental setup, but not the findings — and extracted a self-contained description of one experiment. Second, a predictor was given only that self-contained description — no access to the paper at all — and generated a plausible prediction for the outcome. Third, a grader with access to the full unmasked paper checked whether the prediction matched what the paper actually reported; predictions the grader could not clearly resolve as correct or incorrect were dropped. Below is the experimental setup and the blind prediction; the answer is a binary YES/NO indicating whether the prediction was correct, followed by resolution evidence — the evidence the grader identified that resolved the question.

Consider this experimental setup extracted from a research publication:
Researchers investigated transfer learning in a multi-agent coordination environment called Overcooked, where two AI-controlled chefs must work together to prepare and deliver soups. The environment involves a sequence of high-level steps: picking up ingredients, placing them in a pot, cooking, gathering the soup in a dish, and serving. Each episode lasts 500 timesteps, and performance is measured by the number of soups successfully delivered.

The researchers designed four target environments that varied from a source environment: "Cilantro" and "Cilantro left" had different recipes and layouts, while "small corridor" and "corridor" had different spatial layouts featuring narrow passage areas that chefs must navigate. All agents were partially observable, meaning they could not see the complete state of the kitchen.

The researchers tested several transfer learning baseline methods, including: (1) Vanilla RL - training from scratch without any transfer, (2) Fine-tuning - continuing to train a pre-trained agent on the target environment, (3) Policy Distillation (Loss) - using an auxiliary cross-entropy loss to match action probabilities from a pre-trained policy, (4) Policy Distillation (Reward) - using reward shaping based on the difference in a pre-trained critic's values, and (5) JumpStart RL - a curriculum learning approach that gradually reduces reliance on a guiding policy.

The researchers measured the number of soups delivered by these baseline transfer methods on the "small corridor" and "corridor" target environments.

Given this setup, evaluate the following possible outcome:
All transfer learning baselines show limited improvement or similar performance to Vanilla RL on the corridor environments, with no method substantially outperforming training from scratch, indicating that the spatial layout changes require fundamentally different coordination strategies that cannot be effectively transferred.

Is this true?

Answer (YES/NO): NO